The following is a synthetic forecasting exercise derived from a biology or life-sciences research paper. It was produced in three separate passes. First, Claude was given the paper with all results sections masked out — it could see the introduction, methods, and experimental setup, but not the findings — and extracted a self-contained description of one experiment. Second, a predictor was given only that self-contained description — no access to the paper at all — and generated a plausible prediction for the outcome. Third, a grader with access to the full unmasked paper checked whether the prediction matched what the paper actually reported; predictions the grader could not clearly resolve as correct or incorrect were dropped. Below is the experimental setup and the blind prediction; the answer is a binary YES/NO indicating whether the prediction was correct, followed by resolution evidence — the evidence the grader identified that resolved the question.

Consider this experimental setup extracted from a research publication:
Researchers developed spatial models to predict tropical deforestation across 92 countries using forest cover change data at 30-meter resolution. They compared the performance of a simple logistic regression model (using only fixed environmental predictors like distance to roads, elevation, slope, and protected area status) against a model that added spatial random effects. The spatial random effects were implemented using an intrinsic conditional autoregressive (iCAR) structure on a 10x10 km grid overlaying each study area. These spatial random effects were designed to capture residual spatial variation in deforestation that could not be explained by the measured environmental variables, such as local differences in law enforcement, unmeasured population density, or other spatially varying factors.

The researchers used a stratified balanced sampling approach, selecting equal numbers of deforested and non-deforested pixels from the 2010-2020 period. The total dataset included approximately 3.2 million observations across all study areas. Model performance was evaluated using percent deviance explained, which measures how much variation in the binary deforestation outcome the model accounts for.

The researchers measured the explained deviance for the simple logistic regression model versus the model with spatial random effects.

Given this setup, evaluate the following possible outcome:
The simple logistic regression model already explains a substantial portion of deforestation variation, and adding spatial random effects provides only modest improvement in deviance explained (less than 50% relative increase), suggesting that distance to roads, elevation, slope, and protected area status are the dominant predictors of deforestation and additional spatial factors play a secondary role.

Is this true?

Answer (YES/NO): NO